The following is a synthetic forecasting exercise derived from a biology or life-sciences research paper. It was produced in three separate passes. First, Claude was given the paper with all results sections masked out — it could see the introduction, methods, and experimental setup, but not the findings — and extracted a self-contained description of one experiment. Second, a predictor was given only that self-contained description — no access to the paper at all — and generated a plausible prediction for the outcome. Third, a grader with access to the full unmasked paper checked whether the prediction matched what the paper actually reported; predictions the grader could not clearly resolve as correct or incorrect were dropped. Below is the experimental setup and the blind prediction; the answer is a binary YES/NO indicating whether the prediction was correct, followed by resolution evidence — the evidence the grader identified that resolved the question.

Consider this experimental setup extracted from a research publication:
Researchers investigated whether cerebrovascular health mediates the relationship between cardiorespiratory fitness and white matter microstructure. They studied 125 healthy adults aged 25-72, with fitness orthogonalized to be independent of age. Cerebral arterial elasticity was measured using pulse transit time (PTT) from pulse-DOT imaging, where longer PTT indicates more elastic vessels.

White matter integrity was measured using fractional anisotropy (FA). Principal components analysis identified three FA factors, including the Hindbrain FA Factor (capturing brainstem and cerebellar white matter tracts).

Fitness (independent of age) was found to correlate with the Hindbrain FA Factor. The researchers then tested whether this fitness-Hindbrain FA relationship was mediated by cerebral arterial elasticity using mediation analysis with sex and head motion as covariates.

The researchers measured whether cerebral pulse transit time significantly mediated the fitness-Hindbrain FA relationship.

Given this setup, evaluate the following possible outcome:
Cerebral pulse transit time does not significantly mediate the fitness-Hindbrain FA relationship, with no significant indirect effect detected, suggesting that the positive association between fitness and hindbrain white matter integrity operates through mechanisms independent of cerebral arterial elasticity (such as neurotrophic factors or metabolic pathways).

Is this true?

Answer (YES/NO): NO